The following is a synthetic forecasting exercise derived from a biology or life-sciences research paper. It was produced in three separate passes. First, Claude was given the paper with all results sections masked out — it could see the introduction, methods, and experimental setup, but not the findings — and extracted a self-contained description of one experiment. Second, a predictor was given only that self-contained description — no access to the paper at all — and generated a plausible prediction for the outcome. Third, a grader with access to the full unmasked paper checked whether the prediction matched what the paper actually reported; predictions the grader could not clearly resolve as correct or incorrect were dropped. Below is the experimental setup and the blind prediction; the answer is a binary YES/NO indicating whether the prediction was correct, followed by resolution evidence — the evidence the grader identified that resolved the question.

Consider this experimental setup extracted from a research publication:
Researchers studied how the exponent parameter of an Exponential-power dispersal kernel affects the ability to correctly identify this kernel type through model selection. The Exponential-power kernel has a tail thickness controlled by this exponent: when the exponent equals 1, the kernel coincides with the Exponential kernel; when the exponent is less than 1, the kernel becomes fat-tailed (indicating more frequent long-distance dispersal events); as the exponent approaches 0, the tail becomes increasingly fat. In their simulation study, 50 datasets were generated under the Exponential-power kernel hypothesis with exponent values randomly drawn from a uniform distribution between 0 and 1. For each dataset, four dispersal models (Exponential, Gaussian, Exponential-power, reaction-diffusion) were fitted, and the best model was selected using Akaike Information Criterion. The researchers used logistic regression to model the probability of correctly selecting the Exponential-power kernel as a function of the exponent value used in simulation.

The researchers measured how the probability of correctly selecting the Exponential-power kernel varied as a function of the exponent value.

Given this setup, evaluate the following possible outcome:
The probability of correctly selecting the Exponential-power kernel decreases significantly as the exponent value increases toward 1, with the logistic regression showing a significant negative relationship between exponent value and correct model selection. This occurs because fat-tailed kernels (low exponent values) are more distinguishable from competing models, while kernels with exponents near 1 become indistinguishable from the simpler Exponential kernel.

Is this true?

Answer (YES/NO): YES